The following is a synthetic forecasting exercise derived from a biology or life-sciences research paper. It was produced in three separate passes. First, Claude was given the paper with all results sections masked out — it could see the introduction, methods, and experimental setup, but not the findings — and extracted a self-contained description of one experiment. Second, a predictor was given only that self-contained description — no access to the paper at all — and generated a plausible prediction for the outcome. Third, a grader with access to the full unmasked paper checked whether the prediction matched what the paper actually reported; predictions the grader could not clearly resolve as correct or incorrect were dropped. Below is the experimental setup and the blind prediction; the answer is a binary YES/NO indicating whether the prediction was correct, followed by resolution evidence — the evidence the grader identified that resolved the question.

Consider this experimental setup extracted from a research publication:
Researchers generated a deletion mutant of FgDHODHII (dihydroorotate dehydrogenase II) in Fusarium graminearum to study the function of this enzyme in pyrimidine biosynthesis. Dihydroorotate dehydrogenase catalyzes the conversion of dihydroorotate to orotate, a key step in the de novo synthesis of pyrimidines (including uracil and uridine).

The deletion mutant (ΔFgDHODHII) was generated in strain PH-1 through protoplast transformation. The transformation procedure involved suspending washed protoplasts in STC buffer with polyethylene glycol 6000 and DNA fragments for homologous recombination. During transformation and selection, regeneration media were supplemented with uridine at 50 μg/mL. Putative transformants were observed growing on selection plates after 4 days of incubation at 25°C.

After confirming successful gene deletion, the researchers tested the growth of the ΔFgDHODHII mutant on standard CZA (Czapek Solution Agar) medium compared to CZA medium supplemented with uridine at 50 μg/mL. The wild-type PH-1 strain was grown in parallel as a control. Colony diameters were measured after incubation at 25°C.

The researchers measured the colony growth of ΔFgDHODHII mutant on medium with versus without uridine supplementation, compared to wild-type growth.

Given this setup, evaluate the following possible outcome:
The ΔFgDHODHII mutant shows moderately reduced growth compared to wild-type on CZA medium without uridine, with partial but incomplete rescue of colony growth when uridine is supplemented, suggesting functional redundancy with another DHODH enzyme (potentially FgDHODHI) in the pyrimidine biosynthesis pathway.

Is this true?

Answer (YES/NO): NO